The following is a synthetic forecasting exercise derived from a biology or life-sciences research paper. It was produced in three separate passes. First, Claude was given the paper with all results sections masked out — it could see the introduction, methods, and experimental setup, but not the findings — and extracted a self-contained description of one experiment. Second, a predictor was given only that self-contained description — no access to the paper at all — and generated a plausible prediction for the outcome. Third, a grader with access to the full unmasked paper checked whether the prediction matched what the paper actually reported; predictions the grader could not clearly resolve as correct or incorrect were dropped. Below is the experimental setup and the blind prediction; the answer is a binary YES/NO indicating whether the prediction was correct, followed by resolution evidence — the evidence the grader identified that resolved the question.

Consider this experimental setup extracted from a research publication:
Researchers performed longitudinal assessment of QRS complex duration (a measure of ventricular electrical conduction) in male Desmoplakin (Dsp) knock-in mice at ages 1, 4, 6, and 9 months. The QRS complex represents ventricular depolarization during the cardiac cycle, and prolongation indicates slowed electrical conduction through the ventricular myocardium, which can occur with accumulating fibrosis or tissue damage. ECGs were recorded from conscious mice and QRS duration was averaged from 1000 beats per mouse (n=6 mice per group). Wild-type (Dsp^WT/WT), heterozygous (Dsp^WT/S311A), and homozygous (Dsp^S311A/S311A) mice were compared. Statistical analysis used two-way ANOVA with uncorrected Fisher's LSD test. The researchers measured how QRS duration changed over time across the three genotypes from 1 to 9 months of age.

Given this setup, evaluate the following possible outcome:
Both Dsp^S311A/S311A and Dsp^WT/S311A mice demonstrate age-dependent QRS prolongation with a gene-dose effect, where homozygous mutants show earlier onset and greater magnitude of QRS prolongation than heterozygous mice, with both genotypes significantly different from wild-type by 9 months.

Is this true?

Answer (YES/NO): YES